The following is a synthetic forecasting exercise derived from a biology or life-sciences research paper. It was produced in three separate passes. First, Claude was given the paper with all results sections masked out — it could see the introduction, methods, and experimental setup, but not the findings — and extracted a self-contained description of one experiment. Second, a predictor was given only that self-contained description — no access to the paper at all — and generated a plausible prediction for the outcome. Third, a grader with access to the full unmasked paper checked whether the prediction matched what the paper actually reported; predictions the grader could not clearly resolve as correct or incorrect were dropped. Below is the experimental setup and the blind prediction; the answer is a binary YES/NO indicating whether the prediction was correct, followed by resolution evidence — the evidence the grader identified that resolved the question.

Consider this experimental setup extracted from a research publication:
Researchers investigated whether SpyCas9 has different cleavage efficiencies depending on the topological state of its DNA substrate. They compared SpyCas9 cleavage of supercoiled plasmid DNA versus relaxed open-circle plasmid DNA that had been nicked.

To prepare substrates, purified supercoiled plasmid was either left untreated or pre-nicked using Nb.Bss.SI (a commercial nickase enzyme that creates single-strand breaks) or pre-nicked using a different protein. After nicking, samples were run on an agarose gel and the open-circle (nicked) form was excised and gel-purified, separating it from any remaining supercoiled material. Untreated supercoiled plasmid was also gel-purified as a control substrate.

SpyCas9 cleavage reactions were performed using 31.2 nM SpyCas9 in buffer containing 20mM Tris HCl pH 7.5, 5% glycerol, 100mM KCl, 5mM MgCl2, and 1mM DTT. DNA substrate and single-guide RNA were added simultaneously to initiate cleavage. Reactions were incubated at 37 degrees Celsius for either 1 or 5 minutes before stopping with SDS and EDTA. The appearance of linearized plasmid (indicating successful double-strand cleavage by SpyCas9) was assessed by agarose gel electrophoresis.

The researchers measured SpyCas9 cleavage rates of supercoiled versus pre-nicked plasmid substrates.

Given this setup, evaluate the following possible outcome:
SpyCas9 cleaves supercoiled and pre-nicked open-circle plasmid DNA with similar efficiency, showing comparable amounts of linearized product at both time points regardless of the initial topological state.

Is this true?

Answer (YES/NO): NO